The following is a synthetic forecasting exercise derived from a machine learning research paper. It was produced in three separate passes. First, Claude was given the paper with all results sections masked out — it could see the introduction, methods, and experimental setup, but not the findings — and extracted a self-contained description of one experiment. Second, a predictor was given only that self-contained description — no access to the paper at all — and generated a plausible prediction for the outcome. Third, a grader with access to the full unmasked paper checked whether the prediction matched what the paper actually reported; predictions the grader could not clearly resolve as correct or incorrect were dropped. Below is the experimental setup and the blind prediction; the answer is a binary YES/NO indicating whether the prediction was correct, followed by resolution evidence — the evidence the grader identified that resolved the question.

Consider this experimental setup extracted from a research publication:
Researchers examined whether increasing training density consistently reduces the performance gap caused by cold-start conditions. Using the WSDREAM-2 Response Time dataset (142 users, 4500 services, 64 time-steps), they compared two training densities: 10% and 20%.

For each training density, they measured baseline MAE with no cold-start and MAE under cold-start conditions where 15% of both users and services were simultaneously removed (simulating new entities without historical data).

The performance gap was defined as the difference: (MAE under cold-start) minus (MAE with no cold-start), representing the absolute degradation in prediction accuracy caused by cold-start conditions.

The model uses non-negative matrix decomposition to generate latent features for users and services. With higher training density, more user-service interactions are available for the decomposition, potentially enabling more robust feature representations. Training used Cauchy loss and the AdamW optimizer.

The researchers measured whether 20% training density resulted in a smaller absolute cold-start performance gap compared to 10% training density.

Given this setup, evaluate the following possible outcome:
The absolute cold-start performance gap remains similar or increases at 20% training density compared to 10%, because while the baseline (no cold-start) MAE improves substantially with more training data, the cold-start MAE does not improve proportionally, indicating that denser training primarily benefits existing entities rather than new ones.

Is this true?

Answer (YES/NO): NO